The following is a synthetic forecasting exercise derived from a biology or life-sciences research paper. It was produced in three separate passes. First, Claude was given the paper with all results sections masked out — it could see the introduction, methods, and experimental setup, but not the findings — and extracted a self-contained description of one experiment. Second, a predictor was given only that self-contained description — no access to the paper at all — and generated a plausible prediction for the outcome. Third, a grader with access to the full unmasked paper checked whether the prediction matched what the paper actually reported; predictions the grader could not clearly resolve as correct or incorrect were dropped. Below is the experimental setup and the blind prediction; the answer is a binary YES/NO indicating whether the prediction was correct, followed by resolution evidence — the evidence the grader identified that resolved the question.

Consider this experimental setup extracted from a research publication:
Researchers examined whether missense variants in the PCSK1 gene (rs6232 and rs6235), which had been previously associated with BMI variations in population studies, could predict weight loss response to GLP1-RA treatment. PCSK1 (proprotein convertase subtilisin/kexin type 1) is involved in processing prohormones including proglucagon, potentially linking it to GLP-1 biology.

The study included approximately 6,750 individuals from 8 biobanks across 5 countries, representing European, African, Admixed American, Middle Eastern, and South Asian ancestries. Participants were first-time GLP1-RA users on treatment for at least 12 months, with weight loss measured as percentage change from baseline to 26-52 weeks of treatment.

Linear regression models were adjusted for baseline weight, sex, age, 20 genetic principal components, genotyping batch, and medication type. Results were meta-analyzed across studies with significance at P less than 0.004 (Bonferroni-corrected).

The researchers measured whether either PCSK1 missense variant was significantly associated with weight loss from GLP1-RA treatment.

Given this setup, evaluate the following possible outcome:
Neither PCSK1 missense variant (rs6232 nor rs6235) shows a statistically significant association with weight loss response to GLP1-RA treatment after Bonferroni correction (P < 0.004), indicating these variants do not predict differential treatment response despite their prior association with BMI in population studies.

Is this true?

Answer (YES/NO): YES